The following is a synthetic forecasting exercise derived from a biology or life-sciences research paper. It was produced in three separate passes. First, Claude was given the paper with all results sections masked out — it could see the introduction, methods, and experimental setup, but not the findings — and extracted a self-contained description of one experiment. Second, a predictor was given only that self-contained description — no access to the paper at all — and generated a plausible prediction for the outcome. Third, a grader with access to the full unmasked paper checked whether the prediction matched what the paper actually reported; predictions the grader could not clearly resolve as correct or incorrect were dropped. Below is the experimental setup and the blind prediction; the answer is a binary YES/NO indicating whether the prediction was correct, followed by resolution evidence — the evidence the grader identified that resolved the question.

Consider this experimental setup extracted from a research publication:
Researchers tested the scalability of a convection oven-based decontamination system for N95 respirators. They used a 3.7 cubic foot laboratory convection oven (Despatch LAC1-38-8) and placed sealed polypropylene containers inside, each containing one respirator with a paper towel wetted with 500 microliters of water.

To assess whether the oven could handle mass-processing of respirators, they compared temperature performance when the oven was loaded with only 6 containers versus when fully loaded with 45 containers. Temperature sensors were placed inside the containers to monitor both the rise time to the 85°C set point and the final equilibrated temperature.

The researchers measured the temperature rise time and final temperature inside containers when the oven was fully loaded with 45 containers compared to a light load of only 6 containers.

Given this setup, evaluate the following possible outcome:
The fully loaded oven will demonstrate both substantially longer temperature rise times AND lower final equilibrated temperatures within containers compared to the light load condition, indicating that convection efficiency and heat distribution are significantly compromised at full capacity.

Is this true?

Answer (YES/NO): NO